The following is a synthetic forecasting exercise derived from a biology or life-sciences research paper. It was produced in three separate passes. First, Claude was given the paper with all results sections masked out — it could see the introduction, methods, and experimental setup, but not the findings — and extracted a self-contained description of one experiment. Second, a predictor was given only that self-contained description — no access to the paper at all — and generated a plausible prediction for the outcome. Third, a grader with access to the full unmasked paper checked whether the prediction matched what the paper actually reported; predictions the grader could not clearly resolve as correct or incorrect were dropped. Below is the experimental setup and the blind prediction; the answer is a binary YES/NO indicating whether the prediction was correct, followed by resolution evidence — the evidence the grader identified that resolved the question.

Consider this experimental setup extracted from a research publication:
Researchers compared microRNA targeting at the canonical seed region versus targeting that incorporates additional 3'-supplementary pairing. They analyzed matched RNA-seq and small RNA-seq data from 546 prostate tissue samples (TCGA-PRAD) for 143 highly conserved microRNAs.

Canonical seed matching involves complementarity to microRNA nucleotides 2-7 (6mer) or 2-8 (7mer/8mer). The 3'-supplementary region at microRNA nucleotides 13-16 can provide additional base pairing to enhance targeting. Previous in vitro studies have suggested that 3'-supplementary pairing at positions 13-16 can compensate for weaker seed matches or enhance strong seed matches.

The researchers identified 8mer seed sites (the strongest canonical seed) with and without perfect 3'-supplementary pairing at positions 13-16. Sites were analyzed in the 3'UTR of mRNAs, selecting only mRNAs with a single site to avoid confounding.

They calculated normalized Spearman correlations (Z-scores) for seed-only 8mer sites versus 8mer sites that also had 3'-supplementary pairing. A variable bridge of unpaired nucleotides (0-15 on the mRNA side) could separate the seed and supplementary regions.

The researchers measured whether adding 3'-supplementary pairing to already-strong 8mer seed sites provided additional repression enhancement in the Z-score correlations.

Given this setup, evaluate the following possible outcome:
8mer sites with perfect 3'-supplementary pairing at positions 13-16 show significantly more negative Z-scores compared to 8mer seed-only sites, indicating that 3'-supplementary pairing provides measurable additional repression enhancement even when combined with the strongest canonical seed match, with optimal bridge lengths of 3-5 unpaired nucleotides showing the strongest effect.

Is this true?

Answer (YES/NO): NO